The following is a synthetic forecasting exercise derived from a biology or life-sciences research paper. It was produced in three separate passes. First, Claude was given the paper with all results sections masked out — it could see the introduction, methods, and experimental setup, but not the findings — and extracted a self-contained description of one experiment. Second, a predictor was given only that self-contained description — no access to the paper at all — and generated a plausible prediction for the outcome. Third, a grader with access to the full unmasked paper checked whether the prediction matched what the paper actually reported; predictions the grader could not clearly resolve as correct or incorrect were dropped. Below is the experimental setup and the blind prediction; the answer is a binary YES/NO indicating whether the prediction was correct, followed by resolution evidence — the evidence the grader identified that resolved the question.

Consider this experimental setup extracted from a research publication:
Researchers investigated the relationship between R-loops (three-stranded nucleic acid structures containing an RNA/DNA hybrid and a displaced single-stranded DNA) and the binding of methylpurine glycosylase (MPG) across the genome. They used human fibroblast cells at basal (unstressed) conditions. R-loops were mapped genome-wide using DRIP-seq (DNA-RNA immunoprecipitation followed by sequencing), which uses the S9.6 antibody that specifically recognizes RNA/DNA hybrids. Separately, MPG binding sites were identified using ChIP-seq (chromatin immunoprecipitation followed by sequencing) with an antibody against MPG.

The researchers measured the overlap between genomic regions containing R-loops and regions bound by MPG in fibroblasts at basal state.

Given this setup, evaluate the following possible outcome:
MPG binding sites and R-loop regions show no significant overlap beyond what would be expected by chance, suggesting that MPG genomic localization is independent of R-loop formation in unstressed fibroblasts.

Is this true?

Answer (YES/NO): NO